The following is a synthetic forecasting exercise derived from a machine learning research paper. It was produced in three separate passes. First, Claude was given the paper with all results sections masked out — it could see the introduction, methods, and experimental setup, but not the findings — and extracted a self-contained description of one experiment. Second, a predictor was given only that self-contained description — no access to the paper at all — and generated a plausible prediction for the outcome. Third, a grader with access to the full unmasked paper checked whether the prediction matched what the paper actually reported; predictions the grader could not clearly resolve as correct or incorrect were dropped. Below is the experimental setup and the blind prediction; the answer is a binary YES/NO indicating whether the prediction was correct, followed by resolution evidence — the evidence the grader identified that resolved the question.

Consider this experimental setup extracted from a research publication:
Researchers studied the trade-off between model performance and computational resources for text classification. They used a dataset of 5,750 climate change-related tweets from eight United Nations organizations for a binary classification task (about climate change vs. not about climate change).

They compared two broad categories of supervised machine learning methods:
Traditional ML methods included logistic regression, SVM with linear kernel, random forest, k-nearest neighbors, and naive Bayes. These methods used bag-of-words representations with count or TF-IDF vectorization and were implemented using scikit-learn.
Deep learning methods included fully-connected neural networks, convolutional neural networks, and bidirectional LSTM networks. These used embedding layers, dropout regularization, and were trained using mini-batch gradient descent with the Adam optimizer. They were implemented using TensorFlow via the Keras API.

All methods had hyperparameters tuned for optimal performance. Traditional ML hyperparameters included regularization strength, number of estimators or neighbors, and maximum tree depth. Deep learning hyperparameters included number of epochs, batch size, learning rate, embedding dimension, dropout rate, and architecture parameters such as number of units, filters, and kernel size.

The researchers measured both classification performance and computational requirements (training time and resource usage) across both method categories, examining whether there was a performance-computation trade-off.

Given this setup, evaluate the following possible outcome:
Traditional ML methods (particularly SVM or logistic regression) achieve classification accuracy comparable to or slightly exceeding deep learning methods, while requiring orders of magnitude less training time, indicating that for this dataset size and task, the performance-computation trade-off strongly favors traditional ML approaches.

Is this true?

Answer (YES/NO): YES